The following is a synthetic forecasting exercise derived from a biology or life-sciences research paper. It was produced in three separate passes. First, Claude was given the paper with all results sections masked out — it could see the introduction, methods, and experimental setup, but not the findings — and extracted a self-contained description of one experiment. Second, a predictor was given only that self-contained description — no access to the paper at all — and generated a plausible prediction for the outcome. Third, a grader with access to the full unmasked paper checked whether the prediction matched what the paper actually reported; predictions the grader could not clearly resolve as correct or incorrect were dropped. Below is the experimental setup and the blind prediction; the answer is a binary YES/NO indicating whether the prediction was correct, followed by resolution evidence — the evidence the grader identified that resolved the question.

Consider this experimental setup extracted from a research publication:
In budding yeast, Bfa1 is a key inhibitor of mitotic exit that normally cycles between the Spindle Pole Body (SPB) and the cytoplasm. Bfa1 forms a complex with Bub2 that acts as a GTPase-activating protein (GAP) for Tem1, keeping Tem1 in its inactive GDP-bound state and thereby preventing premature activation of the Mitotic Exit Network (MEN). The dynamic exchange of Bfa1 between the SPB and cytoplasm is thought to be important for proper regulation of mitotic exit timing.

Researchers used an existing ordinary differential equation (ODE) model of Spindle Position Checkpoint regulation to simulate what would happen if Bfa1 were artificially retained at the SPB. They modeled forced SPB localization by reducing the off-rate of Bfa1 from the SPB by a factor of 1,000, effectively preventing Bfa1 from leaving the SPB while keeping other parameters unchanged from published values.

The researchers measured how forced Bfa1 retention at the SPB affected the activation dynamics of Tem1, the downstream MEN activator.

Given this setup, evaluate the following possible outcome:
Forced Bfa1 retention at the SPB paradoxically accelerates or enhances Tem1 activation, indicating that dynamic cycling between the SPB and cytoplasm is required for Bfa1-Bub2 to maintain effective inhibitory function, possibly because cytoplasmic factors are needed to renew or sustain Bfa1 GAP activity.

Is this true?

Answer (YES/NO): NO